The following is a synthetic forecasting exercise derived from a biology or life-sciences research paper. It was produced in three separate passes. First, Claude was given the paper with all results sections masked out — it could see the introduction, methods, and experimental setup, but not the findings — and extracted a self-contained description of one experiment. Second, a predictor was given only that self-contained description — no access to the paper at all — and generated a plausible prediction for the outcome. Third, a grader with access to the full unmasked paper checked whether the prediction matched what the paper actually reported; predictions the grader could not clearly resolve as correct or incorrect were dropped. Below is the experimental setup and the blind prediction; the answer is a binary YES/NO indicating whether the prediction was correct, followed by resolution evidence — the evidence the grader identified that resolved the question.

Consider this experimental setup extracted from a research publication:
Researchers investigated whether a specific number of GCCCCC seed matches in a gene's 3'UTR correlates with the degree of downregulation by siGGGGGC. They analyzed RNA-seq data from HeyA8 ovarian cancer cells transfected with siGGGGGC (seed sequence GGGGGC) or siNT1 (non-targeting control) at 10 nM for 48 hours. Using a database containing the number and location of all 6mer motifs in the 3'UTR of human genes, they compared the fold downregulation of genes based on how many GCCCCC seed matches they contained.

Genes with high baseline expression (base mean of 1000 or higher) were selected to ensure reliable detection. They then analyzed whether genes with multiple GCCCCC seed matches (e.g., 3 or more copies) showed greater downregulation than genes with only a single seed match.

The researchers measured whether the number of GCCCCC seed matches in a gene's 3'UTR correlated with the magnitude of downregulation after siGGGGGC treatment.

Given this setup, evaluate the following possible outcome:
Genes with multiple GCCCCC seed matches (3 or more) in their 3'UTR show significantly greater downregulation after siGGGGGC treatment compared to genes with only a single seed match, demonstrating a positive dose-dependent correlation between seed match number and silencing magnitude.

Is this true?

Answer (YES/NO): YES